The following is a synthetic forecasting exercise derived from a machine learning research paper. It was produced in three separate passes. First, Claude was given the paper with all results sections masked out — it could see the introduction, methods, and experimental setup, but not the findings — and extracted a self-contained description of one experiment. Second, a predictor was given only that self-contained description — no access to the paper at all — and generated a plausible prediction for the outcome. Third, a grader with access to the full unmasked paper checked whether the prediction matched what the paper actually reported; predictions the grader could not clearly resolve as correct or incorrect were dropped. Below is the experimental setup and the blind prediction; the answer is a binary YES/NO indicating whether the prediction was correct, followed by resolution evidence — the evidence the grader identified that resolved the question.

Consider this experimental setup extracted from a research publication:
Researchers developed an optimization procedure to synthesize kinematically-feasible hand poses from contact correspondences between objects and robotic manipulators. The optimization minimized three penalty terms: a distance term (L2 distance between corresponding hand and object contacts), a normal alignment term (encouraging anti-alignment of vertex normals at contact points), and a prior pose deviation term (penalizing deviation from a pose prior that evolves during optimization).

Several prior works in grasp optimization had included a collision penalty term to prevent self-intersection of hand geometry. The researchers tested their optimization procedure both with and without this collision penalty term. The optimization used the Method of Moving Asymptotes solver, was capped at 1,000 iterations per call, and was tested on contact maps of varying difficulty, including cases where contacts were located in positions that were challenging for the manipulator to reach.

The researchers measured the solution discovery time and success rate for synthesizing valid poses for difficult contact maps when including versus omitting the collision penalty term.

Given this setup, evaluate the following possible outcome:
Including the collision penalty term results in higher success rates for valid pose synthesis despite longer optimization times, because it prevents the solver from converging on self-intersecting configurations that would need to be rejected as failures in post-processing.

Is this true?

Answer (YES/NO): NO